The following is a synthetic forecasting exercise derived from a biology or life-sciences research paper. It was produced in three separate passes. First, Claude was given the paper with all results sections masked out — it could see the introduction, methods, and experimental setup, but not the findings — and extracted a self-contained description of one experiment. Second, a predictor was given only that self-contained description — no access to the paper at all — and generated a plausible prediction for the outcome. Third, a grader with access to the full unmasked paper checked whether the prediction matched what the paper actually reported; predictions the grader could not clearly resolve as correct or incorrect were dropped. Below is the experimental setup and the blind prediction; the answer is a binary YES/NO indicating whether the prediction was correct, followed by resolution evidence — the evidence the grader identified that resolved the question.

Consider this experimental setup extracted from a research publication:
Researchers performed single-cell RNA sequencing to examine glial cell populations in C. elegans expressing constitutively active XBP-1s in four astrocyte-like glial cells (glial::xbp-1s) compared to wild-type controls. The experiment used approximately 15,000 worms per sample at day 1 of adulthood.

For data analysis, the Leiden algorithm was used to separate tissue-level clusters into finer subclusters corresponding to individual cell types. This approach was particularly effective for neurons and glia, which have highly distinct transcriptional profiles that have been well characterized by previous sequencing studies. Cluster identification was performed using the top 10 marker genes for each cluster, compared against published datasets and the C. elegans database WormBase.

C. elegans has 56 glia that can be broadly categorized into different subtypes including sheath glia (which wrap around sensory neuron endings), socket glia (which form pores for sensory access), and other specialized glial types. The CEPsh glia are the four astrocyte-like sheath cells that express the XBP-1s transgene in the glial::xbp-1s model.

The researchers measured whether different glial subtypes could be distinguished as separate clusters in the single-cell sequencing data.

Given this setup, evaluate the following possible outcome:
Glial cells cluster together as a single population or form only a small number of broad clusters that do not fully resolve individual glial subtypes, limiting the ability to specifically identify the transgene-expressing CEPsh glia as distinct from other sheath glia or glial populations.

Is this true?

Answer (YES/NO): YES